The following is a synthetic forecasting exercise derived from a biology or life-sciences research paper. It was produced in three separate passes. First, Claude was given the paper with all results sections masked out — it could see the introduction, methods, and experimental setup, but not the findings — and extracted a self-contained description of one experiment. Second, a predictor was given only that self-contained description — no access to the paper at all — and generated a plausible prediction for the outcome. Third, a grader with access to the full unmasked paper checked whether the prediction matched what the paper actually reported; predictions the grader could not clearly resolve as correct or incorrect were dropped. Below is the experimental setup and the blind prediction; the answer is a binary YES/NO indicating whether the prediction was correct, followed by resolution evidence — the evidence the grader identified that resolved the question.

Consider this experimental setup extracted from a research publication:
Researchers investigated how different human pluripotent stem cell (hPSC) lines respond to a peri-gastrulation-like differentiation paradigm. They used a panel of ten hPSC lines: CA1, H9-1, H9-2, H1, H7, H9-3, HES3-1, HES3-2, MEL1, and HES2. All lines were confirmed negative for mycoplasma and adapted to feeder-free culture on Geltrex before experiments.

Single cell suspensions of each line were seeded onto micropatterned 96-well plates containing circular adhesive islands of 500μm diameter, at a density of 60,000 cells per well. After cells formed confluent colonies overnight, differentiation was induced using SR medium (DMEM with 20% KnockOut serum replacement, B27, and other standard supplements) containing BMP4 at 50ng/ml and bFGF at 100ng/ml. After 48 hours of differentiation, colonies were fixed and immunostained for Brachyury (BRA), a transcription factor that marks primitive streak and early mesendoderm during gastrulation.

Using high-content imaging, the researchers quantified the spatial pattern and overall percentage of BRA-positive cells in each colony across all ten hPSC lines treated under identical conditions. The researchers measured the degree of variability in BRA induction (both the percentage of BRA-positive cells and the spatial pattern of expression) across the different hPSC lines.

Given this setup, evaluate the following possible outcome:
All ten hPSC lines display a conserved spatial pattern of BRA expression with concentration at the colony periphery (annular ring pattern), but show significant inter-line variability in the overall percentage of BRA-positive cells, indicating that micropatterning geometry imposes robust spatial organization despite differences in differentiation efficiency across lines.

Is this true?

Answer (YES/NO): NO